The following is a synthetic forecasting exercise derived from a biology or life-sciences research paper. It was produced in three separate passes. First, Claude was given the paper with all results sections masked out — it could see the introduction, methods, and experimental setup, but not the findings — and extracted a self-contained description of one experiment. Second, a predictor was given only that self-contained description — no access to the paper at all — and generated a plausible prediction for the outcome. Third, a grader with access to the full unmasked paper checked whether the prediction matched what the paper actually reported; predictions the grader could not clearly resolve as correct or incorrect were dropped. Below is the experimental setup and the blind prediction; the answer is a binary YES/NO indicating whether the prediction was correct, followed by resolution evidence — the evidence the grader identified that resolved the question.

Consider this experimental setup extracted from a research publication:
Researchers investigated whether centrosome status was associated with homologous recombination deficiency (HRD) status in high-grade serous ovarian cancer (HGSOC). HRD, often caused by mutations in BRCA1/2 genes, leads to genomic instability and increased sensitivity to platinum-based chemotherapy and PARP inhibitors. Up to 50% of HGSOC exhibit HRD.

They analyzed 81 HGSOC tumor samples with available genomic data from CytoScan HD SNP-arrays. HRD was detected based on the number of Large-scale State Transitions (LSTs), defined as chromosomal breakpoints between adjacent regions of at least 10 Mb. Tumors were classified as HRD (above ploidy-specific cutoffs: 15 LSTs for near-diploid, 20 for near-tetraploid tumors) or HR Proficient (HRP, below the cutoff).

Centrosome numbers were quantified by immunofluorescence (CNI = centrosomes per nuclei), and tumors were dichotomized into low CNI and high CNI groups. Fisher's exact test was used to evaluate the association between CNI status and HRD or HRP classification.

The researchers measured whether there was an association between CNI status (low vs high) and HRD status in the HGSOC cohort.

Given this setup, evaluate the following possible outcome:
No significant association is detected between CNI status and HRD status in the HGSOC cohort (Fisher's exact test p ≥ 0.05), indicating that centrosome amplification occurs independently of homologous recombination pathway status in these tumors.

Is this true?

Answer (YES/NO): NO